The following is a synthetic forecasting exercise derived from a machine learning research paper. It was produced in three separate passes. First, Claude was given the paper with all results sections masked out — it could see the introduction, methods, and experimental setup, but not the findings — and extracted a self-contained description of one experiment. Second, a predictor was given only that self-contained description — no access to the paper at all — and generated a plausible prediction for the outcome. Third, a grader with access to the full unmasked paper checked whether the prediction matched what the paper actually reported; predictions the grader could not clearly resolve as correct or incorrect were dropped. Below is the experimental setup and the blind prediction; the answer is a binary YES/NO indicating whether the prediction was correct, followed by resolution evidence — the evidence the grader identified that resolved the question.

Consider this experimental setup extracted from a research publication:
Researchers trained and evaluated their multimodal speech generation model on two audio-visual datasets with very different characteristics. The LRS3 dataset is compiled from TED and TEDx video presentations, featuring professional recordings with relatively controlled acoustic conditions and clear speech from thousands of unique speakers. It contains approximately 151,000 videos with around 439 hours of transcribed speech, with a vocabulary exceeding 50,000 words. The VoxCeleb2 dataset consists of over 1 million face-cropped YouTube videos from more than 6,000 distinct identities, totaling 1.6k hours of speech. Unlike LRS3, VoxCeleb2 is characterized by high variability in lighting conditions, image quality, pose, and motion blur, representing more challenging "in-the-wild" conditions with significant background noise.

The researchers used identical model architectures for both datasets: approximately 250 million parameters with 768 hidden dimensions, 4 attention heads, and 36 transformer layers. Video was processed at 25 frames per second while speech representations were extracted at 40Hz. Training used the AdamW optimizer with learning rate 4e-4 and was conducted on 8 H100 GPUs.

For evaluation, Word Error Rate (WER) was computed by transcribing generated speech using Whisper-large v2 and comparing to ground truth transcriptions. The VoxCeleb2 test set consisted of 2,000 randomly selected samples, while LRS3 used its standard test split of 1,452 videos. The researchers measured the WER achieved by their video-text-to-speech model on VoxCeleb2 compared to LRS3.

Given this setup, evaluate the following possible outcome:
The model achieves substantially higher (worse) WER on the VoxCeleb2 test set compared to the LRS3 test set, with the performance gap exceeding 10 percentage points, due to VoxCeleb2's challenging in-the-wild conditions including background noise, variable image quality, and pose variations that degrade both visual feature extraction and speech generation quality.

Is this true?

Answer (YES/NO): NO